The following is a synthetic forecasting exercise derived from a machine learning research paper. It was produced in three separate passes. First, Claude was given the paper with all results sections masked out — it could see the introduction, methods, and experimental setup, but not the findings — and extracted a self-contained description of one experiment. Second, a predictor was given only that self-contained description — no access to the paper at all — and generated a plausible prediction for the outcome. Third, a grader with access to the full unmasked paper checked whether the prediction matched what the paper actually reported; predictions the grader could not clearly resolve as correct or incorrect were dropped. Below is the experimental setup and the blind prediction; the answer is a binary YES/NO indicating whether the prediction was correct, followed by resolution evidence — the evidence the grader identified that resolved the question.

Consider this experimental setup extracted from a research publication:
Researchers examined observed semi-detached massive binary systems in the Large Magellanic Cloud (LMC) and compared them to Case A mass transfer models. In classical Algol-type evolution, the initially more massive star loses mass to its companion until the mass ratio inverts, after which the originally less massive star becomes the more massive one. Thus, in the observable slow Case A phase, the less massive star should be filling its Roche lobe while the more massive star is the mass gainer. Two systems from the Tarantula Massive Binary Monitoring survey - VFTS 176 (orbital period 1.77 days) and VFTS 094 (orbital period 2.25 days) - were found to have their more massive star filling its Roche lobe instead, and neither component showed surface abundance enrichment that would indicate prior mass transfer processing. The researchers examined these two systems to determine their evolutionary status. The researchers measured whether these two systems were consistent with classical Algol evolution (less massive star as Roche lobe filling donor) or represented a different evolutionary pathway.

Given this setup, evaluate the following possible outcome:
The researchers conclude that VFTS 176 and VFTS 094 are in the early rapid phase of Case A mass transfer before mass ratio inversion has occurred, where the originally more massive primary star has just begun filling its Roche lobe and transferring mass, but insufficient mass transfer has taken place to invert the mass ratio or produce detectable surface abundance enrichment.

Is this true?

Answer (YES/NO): NO